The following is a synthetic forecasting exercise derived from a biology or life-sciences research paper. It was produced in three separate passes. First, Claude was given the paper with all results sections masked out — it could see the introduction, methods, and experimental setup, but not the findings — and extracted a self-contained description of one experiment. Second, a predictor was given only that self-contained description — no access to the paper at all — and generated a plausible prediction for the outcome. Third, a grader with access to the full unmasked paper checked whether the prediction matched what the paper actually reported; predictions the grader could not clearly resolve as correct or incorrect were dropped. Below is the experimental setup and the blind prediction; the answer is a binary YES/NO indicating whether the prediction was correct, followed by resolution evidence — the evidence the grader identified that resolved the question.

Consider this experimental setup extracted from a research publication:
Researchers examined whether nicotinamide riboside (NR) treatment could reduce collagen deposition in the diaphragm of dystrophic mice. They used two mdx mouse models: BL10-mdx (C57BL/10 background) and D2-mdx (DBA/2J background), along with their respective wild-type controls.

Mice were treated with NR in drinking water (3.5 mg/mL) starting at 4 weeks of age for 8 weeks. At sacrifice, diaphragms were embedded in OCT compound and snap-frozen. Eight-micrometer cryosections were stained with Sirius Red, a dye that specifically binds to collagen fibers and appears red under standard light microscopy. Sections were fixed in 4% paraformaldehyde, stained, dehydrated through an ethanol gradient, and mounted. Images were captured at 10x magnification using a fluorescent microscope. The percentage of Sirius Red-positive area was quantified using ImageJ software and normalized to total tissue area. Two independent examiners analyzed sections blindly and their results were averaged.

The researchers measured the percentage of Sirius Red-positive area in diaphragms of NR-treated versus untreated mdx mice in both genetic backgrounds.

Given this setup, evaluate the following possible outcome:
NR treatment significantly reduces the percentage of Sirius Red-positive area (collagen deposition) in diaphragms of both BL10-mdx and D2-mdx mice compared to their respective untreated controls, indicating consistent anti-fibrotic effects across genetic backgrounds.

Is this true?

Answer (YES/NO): NO